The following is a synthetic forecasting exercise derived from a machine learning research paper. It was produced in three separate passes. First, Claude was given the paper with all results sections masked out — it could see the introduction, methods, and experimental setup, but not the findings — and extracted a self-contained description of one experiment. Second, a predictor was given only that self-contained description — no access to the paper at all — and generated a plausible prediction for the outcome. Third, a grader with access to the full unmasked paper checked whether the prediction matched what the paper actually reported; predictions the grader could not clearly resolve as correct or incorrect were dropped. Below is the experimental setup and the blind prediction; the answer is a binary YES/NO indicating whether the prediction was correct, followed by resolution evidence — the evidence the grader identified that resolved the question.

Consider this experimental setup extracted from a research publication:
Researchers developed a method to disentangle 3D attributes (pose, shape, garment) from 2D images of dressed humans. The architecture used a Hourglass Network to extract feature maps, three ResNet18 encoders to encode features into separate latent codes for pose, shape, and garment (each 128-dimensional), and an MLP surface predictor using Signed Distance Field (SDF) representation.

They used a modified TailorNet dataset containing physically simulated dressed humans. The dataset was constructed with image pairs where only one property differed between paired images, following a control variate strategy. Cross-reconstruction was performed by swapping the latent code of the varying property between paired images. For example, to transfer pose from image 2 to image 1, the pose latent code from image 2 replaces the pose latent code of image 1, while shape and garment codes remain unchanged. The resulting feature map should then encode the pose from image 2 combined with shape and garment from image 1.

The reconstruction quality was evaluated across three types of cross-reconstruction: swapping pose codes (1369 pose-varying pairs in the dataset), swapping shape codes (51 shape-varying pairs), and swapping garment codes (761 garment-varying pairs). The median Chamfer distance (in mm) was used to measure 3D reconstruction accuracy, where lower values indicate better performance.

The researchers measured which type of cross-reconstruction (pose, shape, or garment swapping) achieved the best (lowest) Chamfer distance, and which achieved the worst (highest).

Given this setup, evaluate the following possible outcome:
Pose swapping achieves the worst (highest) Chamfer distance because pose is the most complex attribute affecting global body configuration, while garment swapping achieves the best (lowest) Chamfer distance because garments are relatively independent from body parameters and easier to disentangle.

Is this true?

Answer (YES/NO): NO